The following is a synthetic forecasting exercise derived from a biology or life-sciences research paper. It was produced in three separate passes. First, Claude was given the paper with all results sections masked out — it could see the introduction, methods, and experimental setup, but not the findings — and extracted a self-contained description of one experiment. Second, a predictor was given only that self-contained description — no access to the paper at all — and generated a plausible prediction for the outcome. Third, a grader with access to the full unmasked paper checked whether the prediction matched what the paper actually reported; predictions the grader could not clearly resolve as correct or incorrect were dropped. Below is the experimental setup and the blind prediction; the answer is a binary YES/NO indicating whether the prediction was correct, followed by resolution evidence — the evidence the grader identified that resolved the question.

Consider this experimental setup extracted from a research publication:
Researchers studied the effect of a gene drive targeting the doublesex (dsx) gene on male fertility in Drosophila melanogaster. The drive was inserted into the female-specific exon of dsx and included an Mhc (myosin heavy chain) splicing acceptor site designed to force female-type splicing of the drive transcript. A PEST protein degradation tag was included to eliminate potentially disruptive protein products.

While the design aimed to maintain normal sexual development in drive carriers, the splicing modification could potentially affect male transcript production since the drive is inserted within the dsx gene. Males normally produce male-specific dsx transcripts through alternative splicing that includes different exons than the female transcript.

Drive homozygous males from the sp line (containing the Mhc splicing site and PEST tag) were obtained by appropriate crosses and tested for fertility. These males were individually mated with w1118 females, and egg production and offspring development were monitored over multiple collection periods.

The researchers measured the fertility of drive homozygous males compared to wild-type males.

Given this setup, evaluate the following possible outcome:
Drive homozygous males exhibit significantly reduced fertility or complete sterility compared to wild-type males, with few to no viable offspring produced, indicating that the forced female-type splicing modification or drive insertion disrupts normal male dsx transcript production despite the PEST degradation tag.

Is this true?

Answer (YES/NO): YES